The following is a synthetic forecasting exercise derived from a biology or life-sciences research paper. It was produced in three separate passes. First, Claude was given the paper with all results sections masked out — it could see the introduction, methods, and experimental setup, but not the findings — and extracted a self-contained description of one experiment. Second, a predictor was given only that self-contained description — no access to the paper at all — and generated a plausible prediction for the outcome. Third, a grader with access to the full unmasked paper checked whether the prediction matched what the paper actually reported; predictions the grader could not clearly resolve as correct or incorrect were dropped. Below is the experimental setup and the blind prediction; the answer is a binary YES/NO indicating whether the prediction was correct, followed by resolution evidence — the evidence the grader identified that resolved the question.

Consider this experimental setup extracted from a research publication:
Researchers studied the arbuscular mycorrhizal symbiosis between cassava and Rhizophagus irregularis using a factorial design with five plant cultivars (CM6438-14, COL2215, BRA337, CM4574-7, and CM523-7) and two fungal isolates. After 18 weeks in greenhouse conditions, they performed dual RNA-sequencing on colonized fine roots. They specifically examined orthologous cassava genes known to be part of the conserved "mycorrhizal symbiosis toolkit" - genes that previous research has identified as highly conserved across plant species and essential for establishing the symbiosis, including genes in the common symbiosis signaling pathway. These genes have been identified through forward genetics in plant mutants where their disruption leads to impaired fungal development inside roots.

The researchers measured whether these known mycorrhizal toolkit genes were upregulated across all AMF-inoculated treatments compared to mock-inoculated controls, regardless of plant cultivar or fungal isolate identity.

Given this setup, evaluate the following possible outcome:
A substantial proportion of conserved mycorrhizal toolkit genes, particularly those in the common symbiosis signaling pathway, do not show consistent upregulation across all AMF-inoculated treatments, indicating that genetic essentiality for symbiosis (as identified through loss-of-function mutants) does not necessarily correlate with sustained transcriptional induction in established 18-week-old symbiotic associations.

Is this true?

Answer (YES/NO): NO